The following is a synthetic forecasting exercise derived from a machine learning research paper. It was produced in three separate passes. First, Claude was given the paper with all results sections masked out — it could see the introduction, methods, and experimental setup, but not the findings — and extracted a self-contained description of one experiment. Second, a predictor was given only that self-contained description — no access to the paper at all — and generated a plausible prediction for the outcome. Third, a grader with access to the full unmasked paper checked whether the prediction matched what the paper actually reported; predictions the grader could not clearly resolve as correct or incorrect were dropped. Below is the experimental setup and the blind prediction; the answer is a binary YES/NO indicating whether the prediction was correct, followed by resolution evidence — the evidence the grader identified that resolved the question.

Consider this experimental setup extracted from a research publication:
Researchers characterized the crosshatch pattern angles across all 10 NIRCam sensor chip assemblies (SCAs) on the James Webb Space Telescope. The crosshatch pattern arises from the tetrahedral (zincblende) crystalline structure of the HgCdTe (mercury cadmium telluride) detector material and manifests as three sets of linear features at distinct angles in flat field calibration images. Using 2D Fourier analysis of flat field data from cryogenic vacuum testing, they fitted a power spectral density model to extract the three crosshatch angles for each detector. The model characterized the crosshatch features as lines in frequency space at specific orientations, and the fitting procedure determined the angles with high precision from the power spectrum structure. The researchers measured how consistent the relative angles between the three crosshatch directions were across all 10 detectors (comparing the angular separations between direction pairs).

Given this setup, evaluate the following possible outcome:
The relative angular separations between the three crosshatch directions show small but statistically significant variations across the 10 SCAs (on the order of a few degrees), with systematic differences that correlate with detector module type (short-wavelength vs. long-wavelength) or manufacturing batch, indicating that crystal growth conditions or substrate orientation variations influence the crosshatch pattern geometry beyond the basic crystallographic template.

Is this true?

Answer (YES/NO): NO